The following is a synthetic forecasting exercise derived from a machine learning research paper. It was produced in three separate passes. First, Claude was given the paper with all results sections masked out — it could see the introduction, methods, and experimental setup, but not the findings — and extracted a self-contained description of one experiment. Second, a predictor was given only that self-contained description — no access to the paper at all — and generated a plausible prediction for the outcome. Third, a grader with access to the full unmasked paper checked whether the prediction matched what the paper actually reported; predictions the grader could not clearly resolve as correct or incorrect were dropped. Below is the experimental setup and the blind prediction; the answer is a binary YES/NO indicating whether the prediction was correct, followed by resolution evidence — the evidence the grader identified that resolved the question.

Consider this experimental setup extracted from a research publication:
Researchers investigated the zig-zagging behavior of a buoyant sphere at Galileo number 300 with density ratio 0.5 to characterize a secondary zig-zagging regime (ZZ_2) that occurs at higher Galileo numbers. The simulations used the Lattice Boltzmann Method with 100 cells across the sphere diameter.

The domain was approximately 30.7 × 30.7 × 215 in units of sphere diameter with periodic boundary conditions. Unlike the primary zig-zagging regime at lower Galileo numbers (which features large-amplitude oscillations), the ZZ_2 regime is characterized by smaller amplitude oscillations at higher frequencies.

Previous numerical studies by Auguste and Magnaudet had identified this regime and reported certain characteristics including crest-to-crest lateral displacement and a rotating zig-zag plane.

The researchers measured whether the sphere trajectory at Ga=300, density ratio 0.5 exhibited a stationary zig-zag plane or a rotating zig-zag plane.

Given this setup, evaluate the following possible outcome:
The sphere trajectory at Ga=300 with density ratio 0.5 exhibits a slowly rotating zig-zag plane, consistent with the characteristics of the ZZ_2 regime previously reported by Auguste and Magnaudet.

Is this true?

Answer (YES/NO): YES